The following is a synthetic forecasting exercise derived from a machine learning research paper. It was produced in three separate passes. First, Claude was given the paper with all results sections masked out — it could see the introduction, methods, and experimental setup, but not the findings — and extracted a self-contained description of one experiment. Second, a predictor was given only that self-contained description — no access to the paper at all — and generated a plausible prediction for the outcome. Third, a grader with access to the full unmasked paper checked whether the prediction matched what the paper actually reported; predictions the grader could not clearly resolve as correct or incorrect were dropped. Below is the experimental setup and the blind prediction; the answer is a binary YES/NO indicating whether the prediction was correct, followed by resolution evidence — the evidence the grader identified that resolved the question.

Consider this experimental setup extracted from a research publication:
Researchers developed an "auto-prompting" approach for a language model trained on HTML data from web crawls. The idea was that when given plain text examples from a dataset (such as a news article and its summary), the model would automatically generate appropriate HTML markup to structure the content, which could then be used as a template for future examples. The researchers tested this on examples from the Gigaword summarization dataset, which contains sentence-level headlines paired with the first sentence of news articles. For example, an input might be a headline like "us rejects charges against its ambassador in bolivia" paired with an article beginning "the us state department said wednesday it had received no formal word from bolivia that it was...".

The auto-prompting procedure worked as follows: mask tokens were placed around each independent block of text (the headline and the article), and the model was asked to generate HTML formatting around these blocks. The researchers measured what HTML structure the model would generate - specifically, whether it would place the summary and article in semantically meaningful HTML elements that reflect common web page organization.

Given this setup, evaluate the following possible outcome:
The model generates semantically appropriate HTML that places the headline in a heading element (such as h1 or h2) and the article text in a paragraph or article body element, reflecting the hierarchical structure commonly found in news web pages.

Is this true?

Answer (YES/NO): NO